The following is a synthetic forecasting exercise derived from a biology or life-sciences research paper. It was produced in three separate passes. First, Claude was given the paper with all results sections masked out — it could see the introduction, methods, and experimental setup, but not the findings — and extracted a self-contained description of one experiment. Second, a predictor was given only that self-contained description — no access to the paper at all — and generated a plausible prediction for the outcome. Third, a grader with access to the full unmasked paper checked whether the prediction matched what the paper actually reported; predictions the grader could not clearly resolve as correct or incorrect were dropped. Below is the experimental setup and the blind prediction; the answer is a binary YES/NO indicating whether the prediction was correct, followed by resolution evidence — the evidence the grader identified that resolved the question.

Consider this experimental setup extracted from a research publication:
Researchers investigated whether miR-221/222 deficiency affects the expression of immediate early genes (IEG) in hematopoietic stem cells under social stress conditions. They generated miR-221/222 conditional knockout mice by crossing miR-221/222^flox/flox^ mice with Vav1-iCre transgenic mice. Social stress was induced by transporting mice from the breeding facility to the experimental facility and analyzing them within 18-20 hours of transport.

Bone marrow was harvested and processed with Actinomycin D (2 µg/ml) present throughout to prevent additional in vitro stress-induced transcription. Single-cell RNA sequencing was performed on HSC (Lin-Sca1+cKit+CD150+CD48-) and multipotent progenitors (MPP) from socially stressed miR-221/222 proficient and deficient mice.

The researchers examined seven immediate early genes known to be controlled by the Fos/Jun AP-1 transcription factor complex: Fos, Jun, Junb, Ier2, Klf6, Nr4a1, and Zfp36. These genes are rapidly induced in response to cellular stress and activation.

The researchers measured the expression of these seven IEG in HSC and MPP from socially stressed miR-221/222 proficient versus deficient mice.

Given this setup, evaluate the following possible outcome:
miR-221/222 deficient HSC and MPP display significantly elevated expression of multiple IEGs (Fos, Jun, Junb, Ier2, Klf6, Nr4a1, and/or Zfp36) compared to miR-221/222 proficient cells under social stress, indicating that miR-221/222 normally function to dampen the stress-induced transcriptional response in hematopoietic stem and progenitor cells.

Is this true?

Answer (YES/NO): YES